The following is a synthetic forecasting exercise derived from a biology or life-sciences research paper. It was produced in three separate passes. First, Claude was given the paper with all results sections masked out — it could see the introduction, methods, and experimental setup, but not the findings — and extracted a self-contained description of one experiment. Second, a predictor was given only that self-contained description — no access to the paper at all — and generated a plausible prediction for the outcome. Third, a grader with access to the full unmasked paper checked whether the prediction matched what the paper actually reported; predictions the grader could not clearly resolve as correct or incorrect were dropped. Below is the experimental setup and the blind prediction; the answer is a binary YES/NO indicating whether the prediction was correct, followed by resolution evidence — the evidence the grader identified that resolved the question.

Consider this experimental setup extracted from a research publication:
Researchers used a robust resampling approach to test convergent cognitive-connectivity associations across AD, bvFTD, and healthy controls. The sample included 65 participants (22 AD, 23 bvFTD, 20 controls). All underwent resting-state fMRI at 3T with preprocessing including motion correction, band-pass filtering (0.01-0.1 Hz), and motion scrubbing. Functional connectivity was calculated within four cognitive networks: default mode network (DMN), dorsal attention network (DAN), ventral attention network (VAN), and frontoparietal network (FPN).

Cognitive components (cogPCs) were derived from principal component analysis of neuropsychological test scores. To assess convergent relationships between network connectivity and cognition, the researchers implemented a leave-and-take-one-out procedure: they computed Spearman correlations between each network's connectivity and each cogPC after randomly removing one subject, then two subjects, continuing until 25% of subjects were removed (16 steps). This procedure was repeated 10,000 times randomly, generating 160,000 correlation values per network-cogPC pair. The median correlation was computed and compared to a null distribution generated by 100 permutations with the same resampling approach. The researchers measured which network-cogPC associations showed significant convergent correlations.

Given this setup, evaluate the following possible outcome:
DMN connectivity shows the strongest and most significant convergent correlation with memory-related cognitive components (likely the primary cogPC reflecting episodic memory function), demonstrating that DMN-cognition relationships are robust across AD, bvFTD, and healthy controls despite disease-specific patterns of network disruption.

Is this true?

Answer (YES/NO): YES